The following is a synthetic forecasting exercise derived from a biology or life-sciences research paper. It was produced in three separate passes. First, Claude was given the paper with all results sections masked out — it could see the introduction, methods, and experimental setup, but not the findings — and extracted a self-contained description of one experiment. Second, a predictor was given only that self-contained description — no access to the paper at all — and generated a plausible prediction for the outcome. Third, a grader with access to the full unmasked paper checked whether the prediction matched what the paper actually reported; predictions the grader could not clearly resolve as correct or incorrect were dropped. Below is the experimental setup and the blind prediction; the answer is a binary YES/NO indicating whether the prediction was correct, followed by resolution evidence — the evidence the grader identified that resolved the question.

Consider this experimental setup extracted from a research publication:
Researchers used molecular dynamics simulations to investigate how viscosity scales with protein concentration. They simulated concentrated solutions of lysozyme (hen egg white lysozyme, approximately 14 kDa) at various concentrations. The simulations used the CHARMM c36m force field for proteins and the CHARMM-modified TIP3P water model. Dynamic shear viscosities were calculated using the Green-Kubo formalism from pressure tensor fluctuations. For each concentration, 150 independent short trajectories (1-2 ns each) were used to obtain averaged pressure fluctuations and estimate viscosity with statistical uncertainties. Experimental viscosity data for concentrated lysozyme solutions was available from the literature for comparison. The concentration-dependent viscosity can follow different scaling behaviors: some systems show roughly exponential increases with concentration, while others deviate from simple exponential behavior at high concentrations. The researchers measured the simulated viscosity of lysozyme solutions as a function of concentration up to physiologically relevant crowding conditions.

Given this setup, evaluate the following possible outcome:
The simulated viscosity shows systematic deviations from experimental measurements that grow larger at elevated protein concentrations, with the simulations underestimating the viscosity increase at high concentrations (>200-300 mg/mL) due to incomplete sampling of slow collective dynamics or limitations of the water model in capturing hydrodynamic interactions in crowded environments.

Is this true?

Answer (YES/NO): NO